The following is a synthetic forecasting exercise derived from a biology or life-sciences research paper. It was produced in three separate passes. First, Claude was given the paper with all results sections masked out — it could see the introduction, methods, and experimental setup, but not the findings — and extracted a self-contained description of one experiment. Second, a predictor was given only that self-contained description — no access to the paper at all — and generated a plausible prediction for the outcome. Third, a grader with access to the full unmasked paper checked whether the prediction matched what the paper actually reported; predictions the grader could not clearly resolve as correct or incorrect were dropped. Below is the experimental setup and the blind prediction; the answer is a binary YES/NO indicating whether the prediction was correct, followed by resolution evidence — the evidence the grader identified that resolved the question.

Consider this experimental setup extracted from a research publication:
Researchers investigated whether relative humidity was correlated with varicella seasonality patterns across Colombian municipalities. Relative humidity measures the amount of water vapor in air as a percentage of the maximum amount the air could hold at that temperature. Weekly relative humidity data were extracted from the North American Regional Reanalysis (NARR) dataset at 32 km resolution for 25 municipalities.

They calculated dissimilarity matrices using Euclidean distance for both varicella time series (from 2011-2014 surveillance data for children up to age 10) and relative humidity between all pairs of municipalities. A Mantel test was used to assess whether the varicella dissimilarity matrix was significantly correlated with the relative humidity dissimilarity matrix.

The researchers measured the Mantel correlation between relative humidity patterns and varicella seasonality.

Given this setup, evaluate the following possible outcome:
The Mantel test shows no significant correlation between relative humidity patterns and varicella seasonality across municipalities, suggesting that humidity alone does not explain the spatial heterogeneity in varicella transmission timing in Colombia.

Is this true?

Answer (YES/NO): NO